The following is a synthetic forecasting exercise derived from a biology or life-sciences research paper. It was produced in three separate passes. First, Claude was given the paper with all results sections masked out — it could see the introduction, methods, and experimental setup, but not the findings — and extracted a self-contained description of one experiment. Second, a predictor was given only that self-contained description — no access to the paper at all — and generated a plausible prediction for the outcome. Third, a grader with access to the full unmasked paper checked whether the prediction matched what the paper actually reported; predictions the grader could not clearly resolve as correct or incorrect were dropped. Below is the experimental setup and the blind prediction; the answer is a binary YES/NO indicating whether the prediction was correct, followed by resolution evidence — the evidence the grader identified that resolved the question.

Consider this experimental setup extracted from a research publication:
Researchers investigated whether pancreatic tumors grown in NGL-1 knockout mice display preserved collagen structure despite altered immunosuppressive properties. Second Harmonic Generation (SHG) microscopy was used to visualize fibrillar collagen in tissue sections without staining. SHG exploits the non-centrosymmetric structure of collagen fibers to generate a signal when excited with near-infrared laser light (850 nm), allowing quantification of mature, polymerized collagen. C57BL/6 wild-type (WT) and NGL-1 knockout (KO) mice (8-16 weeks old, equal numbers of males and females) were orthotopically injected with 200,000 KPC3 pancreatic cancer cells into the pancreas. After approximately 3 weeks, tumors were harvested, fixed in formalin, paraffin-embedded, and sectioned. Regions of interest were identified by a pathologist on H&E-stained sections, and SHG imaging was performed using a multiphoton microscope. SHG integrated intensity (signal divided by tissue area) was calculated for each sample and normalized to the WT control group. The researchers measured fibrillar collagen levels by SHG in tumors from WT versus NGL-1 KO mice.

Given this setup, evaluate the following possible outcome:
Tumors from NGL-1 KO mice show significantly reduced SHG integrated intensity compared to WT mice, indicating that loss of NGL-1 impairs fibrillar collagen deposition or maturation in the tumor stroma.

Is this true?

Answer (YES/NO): YES